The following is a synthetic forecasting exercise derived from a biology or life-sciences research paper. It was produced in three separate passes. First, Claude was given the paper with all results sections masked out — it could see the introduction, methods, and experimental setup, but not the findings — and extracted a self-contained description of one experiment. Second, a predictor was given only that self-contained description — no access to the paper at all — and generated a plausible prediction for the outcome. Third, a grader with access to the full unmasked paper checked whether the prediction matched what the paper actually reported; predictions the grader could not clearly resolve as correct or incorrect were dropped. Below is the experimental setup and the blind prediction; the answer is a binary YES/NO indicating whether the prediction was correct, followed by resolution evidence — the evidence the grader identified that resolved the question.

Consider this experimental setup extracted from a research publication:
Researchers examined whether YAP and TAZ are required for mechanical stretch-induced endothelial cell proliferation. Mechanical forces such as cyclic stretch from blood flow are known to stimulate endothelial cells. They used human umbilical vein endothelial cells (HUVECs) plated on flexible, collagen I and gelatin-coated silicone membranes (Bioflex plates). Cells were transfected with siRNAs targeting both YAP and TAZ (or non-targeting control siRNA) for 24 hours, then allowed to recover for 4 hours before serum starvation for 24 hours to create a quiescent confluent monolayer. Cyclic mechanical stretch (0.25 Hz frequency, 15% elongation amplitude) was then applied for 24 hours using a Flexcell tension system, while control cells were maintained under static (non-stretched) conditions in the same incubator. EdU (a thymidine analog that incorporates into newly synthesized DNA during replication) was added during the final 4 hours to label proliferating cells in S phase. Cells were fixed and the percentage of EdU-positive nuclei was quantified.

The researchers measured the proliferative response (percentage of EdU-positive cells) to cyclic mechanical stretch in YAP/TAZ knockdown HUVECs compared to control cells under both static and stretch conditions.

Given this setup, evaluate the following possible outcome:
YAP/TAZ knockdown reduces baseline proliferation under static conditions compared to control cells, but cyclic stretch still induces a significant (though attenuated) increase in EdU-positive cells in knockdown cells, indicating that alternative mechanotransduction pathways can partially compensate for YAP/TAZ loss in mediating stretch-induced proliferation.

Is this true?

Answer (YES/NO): NO